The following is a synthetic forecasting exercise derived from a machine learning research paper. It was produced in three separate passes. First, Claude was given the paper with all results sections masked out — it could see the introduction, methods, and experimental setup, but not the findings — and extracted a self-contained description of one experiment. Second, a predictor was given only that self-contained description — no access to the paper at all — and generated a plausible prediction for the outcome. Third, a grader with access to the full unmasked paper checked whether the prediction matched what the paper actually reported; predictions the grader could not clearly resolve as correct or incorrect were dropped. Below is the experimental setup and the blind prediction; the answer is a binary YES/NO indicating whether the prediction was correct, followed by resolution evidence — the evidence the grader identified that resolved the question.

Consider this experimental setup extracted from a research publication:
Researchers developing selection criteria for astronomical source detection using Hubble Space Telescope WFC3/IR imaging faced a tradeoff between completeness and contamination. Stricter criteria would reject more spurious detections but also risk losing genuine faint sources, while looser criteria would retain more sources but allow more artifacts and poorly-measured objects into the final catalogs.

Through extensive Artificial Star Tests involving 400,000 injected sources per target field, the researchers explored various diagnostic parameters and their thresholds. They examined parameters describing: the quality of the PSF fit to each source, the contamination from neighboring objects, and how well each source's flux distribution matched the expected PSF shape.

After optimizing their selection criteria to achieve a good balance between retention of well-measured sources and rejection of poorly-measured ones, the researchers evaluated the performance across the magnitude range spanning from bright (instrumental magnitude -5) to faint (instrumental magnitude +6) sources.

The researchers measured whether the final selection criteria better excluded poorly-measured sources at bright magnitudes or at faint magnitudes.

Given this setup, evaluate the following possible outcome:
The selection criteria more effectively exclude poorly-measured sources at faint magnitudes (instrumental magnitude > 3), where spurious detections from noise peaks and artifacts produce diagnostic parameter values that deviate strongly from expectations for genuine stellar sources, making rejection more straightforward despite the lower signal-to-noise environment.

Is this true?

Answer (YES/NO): NO